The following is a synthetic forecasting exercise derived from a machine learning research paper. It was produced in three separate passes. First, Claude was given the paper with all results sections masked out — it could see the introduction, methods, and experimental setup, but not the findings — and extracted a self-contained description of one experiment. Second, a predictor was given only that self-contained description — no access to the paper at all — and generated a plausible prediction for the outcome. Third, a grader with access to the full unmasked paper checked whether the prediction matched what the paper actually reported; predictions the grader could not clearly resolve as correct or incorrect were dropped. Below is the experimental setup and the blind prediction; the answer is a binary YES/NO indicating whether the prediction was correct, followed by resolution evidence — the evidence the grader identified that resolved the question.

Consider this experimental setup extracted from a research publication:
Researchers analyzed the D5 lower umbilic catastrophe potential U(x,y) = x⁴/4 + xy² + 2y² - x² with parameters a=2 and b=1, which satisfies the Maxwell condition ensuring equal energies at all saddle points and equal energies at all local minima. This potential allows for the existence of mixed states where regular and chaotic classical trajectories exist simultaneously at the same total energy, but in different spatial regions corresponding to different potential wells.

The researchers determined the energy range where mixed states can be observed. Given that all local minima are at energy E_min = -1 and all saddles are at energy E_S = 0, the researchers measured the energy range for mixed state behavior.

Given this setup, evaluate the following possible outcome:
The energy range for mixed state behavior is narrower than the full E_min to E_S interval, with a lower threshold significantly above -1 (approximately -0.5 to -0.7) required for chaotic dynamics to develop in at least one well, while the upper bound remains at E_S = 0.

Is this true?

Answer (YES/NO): YES